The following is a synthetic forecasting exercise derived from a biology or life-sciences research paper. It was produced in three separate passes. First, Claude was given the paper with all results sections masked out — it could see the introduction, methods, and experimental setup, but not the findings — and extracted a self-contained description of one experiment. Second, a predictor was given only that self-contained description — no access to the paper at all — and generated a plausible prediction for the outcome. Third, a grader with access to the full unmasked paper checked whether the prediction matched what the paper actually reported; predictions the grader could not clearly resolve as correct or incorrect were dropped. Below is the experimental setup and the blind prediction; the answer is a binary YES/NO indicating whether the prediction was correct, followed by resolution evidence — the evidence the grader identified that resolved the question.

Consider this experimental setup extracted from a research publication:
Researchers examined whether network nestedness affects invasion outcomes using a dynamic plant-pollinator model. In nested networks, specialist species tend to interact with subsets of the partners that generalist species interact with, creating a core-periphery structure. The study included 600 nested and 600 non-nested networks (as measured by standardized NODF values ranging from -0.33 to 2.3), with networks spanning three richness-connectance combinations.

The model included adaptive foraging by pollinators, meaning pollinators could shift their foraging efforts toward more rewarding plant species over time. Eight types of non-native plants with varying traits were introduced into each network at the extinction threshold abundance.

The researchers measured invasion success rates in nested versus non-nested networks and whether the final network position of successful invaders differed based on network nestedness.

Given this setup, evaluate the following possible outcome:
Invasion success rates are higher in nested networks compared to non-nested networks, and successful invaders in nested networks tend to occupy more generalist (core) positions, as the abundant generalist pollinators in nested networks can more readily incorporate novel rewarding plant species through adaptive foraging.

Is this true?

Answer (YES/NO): NO